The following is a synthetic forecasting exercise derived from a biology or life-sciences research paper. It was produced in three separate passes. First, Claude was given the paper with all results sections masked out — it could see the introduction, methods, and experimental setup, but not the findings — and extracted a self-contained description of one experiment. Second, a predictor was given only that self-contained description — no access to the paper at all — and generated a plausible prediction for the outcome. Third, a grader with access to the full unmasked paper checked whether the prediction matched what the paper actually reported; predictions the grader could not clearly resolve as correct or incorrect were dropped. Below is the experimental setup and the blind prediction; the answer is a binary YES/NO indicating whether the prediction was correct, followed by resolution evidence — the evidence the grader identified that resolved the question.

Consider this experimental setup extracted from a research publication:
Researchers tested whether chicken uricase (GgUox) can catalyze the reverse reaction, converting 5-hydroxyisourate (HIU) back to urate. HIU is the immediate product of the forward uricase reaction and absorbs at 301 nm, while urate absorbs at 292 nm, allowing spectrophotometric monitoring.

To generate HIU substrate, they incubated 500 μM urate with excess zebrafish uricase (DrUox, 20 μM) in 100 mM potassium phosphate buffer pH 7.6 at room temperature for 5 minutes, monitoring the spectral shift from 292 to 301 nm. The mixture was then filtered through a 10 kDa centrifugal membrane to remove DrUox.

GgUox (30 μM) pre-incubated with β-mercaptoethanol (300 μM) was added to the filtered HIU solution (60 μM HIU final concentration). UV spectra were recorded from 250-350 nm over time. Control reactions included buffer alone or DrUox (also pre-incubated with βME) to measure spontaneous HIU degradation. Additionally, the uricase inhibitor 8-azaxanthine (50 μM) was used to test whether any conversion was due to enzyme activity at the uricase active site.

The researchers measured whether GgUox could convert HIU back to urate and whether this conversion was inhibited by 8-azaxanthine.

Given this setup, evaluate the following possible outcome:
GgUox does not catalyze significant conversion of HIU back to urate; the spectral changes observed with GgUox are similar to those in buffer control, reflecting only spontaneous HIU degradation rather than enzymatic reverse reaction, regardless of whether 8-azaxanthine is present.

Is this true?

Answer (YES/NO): NO